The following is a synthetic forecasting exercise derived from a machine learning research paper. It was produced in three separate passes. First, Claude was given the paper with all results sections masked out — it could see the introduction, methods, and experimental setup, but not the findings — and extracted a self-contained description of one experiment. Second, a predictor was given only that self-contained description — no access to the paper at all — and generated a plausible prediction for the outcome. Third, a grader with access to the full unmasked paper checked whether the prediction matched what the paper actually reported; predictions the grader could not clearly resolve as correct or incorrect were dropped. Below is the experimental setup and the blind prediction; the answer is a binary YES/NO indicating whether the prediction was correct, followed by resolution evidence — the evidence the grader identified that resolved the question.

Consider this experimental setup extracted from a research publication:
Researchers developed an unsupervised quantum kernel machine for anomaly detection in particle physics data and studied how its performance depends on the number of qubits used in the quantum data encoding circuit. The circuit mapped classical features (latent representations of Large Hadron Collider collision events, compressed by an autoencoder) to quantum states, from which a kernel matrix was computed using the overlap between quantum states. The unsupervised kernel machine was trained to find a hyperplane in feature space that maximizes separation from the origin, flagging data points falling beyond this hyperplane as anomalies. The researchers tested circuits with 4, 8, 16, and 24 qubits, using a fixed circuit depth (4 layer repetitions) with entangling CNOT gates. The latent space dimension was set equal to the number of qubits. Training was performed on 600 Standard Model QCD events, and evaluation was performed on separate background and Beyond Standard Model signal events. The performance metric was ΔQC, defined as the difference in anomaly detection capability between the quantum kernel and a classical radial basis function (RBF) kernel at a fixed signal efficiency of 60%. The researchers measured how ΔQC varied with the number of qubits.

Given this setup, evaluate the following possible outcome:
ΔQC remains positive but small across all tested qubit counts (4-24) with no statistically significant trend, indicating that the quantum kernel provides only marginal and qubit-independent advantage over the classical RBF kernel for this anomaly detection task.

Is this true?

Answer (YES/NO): NO